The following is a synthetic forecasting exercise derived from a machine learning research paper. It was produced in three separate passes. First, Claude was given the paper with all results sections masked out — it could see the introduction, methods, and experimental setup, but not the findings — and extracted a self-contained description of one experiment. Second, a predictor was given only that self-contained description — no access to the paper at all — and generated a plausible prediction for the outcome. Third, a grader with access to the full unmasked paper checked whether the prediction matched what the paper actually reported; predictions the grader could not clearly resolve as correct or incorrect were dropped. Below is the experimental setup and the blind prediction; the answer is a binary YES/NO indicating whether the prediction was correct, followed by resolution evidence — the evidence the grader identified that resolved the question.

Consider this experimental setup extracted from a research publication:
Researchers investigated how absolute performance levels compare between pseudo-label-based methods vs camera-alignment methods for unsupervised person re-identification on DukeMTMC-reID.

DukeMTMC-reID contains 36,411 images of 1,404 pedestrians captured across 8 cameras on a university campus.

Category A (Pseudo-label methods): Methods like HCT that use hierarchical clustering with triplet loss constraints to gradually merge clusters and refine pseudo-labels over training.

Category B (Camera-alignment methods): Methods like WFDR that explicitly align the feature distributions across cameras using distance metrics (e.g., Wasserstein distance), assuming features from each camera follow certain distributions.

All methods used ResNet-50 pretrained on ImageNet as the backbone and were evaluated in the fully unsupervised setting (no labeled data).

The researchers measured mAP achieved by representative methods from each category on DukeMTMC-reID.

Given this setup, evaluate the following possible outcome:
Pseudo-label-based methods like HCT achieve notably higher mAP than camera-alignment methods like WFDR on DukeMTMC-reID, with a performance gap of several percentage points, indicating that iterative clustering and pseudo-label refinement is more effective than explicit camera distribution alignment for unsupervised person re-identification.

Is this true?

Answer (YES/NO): YES